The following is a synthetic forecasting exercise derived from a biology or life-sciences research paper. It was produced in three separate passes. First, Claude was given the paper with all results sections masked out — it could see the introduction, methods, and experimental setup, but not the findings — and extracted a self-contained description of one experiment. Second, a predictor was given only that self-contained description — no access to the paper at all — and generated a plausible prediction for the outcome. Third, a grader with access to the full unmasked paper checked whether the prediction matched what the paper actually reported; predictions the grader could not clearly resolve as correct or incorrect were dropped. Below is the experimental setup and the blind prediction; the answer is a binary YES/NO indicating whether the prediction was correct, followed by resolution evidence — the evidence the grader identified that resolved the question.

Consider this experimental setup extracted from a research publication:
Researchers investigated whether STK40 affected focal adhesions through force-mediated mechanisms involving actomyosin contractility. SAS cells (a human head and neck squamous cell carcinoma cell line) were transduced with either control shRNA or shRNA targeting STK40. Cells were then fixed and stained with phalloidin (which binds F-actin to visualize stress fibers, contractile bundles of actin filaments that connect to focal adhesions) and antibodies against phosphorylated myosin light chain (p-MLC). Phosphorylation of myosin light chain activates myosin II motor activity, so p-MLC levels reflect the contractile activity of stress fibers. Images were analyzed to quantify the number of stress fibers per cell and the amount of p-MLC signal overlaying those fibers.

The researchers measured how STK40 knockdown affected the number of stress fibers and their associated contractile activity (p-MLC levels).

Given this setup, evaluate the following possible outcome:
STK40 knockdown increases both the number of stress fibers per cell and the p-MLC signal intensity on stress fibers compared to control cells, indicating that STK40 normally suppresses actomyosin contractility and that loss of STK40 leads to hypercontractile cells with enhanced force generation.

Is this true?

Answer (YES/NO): YES